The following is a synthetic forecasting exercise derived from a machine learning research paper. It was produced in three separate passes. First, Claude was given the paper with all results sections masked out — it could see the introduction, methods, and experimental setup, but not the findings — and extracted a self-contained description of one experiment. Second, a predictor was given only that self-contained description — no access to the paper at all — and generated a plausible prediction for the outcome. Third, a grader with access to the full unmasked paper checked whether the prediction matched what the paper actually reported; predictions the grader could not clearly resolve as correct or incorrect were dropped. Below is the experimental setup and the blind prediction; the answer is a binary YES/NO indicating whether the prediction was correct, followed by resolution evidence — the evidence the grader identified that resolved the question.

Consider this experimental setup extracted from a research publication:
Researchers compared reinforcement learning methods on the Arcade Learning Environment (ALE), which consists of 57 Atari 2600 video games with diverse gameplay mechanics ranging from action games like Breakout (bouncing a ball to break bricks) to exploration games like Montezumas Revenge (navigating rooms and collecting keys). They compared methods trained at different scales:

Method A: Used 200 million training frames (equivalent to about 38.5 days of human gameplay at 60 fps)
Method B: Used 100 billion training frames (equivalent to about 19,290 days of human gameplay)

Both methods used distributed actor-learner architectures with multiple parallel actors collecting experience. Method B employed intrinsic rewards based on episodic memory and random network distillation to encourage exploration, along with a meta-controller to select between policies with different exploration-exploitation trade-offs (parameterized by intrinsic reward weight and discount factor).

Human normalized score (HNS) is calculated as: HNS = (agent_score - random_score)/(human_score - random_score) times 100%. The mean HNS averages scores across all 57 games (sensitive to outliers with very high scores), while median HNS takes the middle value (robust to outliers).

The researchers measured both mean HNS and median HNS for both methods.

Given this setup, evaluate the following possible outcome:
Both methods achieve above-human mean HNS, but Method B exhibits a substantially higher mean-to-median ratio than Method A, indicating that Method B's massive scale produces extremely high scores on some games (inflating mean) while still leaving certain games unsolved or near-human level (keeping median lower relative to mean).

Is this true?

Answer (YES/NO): NO